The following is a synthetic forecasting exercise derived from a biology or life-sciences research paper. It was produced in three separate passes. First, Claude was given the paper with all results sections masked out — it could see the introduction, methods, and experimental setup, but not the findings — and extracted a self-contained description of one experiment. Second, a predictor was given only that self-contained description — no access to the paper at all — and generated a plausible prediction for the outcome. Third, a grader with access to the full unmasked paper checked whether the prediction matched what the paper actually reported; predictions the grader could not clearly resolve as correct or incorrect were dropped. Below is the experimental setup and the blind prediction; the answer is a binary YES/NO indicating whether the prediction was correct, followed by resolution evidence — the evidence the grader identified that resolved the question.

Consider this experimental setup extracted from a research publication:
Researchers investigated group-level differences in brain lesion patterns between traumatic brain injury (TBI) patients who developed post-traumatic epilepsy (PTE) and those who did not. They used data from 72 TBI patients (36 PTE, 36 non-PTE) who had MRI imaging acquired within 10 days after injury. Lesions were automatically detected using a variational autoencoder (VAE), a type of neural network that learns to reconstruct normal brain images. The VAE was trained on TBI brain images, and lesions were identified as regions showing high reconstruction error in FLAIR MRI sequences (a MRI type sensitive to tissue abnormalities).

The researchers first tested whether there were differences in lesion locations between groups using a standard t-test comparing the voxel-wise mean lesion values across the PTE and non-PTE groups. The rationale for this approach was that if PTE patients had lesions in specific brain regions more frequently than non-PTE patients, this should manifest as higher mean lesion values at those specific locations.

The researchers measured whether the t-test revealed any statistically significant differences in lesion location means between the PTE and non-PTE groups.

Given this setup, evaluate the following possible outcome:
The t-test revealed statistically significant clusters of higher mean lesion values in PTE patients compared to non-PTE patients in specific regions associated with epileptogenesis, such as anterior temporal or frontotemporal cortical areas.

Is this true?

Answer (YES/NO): NO